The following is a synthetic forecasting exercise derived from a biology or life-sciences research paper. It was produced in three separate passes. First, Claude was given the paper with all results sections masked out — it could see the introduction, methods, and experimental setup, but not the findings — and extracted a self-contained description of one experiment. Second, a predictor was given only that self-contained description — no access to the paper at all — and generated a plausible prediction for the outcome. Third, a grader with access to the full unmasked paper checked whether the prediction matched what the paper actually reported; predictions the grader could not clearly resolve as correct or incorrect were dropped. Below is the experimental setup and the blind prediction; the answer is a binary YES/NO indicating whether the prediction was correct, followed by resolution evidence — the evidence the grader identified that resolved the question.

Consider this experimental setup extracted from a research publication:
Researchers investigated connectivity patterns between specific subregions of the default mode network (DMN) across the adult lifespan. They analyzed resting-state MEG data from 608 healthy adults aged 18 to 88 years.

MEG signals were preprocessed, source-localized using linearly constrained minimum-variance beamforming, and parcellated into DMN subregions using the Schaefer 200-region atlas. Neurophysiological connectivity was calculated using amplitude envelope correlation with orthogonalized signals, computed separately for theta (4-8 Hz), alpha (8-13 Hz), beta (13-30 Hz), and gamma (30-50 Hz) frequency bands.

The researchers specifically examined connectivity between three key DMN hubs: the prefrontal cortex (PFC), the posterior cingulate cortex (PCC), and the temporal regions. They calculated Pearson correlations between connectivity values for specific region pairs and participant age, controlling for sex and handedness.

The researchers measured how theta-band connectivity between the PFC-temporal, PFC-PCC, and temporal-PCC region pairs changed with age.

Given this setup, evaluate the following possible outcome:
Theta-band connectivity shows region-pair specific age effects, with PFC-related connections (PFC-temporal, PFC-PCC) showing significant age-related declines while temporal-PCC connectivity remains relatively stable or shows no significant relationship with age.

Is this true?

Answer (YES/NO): NO